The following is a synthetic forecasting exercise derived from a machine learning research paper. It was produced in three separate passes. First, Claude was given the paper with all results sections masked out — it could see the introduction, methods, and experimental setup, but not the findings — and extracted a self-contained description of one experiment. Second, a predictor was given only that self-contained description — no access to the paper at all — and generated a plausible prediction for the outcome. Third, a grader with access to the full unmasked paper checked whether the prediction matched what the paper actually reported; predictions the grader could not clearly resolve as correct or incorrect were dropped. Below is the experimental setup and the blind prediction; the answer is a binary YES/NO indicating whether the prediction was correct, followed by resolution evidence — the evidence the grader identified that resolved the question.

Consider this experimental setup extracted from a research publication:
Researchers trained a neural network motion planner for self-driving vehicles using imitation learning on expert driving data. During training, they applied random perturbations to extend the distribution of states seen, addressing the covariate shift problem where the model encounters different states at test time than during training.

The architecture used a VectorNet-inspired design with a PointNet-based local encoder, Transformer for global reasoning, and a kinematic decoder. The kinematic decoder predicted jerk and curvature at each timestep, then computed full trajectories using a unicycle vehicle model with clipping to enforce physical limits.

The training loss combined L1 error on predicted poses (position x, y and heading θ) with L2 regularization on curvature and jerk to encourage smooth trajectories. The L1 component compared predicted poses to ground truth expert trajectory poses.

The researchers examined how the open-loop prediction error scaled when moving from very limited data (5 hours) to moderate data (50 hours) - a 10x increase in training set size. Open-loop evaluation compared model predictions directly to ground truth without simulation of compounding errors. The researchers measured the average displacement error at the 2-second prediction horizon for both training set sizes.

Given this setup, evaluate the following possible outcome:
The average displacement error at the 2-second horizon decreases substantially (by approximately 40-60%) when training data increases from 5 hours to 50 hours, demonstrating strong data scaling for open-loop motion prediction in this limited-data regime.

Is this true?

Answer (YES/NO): YES